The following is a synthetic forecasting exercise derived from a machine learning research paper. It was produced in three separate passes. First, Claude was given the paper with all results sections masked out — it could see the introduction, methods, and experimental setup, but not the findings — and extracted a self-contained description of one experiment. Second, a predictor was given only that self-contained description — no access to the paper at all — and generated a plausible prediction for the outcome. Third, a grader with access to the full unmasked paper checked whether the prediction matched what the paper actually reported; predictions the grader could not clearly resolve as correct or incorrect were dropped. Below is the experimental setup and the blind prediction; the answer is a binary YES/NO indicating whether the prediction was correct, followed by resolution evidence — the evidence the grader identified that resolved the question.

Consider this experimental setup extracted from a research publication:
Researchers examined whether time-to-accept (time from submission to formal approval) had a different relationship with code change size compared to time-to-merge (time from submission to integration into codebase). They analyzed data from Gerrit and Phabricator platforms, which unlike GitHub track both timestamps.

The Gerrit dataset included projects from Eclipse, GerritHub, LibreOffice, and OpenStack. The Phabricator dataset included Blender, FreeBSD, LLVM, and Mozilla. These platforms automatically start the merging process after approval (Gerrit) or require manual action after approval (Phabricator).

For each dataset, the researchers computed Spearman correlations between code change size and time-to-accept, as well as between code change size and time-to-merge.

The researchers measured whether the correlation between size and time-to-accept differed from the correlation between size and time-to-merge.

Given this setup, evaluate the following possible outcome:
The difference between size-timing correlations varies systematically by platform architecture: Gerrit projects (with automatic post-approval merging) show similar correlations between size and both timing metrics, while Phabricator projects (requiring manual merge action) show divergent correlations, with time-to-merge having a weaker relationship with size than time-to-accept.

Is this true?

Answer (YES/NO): NO